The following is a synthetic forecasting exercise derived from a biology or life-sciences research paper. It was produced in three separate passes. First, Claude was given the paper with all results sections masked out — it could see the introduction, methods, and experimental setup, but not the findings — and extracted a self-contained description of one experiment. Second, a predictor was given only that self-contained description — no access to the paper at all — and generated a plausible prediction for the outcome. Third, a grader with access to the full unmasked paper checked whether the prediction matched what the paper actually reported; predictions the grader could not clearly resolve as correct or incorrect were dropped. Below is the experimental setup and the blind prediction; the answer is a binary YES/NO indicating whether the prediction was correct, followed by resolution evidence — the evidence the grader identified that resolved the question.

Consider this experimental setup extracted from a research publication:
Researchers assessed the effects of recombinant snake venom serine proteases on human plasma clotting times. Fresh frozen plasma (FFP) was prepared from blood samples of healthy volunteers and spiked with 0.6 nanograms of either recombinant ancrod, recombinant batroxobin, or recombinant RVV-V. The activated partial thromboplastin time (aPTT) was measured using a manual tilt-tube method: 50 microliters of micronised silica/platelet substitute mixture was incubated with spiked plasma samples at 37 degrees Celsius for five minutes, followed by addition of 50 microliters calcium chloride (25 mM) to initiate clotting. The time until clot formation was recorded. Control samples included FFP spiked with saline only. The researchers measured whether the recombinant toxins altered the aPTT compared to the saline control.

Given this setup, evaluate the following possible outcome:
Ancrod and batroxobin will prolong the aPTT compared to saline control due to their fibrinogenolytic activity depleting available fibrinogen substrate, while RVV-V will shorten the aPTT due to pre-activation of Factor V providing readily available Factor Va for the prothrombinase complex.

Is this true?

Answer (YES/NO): NO